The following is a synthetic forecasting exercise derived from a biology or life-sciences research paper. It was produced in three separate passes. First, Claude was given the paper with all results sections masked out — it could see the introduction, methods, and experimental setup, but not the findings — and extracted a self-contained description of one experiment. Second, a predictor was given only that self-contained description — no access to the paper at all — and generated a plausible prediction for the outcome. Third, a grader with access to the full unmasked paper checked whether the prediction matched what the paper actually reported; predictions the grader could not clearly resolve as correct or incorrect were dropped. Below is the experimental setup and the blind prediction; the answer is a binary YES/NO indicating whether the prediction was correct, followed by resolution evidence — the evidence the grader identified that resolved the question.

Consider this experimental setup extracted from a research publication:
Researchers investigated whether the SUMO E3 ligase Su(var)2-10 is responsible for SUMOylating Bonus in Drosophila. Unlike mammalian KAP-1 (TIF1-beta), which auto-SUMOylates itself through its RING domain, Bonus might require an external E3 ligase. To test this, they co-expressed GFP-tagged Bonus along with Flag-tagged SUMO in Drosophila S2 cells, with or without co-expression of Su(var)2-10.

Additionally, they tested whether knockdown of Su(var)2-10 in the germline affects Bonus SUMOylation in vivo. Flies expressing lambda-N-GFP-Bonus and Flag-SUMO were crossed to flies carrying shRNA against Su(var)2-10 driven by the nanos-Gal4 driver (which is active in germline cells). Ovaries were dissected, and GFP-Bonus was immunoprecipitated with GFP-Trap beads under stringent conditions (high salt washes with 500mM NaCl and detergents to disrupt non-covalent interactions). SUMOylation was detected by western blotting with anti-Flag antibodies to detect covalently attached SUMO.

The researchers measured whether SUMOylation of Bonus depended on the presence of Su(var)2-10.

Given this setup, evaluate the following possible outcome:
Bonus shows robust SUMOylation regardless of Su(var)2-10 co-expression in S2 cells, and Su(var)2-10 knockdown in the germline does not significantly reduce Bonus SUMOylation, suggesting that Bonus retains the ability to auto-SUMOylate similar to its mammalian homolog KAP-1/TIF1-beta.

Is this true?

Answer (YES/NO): NO